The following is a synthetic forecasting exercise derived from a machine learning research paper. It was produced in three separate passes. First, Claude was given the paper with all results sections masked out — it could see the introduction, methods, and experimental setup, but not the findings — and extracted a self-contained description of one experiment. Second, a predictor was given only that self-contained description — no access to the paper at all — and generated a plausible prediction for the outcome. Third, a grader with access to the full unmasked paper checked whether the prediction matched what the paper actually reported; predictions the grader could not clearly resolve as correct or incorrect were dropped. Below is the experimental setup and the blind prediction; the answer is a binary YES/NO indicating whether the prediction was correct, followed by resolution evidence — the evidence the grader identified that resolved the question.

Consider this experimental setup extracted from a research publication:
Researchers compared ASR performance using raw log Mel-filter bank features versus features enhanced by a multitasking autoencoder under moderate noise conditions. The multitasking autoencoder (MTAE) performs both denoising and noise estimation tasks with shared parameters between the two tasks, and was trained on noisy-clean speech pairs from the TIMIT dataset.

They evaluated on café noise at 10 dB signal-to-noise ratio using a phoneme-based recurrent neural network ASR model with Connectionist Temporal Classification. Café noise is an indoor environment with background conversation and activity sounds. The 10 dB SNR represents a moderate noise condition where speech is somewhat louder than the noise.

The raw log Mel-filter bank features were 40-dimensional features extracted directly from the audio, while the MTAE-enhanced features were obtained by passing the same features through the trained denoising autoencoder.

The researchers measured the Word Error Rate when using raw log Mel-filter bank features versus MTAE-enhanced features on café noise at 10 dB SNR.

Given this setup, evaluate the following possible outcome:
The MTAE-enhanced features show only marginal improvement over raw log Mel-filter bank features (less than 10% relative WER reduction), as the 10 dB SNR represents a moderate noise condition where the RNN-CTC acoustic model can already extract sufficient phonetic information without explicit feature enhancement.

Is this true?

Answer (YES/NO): NO